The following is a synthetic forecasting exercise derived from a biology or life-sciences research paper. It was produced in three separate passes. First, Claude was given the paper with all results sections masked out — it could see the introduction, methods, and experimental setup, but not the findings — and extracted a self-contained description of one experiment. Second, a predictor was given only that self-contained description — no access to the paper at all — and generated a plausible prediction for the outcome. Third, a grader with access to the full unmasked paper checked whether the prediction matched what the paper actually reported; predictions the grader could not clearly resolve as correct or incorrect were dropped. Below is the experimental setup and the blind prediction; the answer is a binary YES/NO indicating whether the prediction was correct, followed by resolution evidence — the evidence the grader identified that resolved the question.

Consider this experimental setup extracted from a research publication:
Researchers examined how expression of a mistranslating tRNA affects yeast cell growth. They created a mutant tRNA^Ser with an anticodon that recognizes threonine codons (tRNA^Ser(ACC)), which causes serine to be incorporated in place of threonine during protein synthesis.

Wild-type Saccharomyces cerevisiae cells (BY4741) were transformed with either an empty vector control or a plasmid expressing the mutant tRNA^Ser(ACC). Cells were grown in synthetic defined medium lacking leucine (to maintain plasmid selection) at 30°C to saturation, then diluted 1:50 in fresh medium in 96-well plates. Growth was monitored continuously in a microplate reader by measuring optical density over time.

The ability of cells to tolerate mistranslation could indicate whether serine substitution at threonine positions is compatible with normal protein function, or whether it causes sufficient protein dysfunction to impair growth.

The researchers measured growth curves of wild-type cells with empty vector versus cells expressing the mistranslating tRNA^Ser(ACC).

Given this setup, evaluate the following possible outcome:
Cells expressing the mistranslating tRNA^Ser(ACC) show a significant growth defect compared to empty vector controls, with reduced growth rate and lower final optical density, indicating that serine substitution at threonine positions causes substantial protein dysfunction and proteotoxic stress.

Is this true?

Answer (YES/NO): YES